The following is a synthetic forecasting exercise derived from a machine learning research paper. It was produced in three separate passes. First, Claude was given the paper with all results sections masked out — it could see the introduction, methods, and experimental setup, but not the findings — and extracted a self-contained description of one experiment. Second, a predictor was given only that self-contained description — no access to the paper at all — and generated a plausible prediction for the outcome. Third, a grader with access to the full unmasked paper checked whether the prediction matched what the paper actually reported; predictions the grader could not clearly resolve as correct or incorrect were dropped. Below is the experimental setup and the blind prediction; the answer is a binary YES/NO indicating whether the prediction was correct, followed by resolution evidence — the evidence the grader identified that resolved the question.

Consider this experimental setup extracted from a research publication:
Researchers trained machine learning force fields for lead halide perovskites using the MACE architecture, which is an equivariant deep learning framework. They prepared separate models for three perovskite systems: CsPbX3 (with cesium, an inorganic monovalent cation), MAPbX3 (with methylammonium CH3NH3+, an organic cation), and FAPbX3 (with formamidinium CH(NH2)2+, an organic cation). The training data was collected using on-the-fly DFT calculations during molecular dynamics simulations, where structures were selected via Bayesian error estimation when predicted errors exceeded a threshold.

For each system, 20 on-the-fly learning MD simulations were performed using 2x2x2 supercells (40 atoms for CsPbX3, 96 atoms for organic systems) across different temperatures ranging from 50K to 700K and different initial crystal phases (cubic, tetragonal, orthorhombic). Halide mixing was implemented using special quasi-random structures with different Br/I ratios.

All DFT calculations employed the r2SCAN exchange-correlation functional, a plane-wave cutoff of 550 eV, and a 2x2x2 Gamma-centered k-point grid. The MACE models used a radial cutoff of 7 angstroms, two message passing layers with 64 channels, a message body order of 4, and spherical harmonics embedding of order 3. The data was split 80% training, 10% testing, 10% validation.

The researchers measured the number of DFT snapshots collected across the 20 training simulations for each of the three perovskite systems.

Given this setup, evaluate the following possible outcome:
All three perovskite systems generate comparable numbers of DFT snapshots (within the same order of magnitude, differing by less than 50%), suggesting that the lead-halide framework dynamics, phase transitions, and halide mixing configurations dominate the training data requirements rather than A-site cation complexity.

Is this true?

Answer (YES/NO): NO